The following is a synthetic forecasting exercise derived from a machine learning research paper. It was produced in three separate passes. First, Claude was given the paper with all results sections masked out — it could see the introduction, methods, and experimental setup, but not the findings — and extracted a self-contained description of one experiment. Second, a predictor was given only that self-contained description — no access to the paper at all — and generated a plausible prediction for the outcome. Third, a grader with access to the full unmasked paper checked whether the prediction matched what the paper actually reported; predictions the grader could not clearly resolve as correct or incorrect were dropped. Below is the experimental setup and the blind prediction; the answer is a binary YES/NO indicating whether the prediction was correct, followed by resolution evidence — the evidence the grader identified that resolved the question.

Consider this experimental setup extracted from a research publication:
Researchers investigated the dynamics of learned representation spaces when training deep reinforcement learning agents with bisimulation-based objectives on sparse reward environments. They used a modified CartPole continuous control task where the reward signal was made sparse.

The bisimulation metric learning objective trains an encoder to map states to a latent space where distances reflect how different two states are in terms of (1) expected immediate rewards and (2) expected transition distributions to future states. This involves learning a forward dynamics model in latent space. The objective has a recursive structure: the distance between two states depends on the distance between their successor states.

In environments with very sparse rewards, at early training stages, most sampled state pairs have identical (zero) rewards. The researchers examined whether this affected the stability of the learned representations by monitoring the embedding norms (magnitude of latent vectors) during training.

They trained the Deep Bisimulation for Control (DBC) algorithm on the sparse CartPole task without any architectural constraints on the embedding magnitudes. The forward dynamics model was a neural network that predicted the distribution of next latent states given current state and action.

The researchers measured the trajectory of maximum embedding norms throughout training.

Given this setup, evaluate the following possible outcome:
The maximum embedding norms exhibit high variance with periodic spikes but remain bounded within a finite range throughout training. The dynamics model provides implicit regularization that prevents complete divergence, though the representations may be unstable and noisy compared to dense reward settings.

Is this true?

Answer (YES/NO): NO